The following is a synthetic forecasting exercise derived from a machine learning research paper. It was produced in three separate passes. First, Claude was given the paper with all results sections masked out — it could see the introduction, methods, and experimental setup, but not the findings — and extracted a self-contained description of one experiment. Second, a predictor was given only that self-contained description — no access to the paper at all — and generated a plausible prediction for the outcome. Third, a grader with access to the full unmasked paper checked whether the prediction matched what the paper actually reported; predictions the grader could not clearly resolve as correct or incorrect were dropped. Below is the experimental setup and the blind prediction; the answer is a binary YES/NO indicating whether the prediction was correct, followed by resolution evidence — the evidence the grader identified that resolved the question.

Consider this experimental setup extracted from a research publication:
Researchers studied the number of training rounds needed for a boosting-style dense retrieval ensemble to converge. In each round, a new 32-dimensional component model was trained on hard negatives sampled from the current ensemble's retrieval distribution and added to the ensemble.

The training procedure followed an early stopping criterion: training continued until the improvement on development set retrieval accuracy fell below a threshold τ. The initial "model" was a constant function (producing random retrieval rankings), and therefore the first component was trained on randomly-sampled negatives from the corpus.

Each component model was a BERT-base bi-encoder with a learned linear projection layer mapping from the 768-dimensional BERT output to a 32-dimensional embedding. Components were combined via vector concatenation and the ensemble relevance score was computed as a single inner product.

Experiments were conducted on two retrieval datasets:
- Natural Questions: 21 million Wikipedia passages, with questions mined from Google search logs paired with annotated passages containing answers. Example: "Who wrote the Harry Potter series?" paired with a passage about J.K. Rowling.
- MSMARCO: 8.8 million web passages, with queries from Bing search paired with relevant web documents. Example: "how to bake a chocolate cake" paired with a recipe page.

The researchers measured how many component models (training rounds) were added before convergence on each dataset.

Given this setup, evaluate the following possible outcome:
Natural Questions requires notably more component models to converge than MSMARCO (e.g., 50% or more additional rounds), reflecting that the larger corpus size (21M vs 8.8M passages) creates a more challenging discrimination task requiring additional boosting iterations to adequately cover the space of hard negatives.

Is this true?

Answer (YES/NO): NO